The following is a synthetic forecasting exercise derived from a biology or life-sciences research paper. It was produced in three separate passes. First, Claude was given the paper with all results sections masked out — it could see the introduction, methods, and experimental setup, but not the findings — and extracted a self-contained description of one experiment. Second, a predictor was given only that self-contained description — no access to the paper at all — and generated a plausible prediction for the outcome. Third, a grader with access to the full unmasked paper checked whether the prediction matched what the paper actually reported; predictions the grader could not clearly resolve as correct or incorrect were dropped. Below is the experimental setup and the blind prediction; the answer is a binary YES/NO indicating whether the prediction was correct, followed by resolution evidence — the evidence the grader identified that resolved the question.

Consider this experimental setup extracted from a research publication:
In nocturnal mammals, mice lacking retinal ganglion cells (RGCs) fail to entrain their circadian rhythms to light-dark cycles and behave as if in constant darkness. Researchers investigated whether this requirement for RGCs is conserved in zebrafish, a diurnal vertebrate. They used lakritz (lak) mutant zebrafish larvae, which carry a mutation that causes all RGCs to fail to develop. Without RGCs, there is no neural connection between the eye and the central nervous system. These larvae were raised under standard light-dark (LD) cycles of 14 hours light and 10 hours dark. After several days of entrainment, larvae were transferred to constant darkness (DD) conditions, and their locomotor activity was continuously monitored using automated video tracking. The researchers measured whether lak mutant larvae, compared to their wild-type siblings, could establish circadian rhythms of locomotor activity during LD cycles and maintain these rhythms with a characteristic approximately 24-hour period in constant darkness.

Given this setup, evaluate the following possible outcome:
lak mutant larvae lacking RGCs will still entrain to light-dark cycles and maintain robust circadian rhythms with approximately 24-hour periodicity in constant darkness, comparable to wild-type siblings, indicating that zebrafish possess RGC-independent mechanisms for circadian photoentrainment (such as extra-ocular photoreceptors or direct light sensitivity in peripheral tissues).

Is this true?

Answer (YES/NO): YES